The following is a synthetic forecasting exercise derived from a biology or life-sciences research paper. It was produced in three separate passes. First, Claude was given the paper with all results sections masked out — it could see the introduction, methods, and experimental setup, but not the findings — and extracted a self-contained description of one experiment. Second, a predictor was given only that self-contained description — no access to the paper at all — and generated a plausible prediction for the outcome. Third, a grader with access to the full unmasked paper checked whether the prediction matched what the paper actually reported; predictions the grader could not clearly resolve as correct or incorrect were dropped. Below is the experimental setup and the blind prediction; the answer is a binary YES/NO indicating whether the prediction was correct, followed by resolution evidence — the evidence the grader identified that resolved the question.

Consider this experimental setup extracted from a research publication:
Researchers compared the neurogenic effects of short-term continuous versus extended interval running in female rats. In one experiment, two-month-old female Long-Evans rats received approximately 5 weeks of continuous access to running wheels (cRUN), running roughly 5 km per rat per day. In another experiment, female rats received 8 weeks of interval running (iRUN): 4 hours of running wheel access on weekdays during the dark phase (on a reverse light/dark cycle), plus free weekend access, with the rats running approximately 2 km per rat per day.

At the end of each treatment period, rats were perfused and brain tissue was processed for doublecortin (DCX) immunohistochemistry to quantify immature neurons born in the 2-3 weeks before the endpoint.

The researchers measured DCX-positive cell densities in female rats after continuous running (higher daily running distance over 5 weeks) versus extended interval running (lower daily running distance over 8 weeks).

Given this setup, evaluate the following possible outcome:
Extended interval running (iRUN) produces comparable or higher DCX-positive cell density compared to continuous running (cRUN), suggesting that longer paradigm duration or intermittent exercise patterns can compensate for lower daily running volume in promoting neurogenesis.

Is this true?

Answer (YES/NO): YES